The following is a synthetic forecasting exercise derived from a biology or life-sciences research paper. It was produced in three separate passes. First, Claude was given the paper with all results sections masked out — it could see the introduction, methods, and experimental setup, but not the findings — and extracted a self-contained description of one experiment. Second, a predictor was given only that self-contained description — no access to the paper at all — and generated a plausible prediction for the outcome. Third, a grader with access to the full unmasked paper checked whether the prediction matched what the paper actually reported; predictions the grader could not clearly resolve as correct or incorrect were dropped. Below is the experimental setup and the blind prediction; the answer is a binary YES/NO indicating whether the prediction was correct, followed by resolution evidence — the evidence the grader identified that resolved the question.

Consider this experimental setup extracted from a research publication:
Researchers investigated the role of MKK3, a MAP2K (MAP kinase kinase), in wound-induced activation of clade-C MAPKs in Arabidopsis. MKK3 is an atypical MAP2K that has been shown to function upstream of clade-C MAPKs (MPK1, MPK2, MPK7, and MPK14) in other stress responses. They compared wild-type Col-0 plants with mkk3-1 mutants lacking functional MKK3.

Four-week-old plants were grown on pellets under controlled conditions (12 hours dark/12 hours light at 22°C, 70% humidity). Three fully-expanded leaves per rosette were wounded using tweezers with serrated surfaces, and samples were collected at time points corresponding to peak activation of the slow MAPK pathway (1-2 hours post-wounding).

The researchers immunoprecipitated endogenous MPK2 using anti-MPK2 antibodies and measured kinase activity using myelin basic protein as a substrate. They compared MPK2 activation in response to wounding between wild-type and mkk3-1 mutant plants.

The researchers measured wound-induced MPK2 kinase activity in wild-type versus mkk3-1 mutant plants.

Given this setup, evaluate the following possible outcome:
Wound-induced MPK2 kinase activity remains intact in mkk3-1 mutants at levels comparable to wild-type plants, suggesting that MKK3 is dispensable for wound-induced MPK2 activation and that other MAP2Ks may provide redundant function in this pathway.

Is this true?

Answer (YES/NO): NO